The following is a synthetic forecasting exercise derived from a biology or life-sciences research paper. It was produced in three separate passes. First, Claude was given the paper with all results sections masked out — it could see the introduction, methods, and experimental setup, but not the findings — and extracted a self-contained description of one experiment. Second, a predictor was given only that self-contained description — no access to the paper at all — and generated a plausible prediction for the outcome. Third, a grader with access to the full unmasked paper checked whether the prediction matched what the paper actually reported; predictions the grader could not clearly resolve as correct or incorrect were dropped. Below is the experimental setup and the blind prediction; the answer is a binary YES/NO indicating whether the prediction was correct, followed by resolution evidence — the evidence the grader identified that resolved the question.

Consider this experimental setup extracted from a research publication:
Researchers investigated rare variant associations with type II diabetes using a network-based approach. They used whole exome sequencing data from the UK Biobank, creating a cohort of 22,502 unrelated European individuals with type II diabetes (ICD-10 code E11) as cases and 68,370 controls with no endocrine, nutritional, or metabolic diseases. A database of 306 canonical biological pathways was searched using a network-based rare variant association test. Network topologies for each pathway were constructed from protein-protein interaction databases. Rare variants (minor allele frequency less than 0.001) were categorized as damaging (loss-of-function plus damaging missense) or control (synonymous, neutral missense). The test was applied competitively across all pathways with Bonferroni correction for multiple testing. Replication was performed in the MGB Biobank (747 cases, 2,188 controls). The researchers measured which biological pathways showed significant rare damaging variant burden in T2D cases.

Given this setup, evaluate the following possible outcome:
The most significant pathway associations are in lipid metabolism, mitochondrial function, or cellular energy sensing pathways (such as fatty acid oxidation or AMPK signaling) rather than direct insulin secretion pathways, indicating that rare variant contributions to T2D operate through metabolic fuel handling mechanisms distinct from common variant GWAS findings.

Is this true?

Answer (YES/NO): NO